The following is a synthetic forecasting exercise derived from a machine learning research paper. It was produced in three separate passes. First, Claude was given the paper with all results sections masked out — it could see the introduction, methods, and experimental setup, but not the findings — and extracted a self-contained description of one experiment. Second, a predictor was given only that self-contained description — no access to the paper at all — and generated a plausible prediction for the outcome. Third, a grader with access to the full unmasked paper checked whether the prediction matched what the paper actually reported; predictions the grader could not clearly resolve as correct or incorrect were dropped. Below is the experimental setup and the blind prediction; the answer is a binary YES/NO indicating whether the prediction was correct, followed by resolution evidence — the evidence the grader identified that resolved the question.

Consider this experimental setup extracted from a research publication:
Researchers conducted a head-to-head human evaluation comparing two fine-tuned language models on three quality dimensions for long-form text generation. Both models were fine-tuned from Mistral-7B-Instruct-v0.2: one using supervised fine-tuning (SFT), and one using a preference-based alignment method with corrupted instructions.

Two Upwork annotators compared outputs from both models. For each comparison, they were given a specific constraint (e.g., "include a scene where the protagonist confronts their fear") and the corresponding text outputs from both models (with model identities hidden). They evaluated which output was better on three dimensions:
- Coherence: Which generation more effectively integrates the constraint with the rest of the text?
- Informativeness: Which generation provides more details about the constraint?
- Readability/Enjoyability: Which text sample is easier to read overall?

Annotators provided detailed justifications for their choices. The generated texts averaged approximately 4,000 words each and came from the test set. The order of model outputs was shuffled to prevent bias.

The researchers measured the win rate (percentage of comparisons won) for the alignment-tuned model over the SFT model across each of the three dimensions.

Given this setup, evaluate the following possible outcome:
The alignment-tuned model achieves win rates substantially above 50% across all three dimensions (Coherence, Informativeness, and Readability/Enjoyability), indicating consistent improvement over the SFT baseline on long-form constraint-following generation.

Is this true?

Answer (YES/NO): YES